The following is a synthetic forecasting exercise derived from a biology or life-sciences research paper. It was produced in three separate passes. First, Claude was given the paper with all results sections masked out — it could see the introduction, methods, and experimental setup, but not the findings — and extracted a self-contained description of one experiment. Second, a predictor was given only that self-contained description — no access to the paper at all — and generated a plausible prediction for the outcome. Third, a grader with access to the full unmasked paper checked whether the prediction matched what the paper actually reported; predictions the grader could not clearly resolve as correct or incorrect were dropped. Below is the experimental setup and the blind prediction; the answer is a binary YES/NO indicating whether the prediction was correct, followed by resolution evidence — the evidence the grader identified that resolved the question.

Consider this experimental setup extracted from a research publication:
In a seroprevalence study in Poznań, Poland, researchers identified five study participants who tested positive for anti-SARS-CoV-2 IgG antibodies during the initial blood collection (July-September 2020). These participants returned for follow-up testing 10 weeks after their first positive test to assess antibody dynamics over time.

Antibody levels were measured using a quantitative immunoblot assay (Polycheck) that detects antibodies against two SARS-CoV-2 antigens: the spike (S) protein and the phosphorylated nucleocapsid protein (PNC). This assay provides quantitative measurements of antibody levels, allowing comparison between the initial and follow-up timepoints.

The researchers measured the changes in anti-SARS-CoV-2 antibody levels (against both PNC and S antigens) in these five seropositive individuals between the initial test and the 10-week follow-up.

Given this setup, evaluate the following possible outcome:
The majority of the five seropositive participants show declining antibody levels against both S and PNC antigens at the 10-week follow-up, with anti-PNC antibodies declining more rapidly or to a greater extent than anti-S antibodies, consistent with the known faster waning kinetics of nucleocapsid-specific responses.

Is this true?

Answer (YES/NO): NO